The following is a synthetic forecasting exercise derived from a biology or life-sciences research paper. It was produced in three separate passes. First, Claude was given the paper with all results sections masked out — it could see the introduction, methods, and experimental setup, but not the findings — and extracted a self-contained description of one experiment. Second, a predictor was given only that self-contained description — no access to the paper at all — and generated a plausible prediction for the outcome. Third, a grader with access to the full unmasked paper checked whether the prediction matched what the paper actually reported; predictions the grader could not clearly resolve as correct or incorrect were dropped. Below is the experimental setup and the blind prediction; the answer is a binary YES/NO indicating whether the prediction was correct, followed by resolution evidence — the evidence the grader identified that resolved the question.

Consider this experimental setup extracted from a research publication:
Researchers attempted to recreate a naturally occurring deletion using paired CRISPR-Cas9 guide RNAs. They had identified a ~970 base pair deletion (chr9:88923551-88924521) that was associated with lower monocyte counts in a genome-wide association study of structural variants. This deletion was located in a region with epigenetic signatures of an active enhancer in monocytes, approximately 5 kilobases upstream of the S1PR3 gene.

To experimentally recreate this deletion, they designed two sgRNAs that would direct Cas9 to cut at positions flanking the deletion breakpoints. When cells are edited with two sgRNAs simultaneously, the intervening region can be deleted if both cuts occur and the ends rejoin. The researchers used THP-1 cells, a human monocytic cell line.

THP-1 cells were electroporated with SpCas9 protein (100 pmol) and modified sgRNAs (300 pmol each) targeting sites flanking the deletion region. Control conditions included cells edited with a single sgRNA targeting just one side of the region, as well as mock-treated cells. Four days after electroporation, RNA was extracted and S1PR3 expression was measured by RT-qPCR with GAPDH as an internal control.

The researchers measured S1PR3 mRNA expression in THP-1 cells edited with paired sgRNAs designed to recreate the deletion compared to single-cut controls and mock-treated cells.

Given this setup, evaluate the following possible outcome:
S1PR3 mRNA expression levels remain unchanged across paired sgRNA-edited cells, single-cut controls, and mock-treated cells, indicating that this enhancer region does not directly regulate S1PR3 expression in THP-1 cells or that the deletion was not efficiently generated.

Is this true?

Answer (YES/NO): NO